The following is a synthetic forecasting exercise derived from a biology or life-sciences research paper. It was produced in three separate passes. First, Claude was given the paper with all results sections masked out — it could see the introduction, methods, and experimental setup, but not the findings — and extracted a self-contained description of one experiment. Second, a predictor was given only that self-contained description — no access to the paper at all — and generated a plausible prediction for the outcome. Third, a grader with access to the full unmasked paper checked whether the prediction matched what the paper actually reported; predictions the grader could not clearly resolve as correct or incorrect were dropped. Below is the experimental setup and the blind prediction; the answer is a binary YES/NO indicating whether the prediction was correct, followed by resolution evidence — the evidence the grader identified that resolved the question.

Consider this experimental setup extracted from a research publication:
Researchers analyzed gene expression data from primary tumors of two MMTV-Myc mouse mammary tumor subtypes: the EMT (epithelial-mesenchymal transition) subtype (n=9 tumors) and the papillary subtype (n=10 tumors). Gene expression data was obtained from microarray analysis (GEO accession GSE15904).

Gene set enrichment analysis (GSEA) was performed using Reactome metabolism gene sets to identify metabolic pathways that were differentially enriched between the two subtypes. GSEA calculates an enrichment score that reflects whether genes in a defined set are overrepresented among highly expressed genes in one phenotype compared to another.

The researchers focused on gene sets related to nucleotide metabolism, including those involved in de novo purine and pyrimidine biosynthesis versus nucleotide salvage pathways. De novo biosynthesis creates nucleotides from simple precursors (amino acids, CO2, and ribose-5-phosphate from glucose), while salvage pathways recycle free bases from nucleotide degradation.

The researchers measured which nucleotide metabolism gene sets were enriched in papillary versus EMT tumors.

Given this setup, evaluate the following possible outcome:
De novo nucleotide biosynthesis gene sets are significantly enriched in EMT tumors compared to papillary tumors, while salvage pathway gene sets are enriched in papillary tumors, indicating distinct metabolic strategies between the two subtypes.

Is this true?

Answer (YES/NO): NO